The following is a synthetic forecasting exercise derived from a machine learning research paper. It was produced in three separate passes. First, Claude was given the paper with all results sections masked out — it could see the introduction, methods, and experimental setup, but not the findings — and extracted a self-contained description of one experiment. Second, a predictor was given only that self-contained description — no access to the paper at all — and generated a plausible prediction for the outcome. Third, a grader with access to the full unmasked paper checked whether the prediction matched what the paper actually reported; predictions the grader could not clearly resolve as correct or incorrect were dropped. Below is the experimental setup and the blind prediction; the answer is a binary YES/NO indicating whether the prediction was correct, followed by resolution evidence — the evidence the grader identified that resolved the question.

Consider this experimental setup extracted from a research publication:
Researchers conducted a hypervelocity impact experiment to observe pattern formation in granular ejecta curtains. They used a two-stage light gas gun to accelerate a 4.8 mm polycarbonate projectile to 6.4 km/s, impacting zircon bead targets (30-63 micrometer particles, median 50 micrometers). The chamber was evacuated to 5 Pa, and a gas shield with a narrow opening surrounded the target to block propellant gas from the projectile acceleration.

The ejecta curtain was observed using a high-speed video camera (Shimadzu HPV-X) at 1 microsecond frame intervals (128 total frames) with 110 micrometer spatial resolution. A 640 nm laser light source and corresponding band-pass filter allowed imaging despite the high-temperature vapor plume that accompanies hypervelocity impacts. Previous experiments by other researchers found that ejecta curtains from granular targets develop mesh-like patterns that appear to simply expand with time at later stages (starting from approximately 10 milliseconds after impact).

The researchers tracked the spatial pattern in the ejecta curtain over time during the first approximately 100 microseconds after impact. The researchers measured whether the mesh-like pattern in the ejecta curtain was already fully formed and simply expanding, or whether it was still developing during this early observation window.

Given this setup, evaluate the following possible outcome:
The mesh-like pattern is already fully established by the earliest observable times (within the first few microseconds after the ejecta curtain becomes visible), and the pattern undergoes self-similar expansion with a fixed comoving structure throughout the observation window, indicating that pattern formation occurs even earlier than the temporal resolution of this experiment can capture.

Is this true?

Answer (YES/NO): NO